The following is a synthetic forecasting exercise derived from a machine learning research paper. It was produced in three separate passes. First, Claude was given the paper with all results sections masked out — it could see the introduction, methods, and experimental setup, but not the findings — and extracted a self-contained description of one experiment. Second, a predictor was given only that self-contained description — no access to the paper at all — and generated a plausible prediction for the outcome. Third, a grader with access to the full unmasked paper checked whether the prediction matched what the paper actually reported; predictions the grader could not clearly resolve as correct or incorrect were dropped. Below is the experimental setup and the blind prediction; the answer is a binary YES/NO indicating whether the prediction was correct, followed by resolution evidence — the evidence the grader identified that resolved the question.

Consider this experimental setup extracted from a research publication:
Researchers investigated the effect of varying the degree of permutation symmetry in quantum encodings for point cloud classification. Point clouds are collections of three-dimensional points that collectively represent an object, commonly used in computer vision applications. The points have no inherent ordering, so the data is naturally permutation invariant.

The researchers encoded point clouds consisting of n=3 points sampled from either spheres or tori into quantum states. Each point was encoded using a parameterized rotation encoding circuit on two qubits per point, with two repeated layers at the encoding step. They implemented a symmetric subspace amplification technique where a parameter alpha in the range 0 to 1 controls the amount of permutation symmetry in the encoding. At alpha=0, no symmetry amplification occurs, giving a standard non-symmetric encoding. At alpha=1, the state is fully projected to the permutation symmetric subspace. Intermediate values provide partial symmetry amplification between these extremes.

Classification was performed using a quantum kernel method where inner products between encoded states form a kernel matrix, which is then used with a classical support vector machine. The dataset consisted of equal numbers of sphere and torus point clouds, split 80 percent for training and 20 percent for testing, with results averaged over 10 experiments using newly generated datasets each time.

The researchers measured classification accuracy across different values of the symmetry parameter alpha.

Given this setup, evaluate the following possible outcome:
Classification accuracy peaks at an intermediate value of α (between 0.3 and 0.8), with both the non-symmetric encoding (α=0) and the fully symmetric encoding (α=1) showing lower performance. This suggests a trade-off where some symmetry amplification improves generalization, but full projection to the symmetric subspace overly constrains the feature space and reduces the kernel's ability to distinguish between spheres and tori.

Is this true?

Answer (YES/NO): YES